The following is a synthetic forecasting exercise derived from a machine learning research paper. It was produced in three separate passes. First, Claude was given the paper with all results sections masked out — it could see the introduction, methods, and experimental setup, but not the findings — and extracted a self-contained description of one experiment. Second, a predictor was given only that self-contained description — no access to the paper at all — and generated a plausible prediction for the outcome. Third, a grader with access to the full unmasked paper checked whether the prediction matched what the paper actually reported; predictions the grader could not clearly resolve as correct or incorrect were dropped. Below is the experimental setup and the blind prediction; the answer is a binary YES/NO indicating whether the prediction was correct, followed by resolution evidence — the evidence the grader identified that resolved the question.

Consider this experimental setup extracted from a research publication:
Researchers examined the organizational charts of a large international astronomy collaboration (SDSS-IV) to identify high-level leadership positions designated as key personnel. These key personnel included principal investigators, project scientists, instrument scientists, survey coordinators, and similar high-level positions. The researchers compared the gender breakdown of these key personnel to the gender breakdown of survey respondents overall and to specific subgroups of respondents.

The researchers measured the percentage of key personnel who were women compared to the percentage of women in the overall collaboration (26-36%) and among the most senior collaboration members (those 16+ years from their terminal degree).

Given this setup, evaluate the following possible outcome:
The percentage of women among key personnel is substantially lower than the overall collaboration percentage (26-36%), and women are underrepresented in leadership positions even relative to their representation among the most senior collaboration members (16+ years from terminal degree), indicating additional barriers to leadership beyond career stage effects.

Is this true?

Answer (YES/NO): NO